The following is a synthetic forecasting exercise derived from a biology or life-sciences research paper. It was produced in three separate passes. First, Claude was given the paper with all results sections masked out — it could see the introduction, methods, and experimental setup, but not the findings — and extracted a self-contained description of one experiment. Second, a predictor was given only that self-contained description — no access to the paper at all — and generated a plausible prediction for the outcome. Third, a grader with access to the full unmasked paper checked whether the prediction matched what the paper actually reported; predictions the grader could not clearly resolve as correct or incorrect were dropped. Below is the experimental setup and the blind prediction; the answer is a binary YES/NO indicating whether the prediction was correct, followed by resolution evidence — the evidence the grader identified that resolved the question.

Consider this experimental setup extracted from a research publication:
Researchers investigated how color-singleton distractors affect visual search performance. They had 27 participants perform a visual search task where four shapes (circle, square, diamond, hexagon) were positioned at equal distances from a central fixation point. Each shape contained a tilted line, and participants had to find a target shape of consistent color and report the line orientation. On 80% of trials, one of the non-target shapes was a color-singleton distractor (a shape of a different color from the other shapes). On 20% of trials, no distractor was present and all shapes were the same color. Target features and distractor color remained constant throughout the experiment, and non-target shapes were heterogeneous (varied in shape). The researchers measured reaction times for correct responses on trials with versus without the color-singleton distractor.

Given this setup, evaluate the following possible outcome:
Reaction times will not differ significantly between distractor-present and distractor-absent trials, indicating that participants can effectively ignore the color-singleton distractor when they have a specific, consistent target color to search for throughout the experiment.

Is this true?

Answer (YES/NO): NO